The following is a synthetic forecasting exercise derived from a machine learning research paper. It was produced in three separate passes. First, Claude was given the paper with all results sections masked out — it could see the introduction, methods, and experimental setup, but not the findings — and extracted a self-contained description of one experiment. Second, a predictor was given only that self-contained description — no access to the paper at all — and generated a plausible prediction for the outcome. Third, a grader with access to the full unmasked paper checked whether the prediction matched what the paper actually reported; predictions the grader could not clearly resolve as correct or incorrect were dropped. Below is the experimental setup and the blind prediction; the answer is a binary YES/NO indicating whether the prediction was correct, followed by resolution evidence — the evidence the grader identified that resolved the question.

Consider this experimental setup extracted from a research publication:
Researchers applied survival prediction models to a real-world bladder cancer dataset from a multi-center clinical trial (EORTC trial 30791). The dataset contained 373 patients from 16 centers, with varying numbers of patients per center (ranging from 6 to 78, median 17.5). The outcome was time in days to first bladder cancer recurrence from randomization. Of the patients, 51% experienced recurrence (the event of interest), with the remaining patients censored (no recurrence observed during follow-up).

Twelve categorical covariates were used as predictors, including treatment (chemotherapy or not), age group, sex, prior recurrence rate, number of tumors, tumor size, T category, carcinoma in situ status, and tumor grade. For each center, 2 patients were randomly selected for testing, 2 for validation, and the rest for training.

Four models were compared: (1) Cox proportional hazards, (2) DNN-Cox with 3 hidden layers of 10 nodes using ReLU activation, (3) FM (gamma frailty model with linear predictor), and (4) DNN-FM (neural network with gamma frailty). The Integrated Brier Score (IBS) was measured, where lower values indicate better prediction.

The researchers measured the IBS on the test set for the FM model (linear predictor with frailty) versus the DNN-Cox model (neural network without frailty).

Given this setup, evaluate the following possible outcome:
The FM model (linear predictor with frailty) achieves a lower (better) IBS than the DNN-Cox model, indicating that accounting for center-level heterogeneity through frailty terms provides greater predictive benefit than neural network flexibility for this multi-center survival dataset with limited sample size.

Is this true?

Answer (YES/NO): NO